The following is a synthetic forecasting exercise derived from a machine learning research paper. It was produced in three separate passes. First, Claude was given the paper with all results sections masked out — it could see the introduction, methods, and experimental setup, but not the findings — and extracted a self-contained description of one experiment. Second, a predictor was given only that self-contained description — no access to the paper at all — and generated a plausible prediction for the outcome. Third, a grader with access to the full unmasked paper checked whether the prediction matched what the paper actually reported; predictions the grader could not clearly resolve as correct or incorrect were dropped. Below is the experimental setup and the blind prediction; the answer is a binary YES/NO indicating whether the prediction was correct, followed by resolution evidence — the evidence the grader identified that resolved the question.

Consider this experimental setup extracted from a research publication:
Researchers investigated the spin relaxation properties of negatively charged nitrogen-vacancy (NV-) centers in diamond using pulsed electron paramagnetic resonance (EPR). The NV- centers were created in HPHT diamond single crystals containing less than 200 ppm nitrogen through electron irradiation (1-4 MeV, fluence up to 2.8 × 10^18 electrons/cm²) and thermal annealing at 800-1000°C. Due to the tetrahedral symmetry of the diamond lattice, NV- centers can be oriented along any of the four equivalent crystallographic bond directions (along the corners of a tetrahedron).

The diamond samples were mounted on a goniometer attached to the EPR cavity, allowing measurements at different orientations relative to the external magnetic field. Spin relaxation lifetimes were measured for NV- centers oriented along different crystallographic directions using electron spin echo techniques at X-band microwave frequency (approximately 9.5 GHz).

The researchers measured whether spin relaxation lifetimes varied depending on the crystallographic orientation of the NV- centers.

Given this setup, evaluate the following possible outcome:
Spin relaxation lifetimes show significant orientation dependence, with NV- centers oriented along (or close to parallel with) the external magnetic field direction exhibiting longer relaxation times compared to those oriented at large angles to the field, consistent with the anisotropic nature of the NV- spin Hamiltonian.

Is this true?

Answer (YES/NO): YES